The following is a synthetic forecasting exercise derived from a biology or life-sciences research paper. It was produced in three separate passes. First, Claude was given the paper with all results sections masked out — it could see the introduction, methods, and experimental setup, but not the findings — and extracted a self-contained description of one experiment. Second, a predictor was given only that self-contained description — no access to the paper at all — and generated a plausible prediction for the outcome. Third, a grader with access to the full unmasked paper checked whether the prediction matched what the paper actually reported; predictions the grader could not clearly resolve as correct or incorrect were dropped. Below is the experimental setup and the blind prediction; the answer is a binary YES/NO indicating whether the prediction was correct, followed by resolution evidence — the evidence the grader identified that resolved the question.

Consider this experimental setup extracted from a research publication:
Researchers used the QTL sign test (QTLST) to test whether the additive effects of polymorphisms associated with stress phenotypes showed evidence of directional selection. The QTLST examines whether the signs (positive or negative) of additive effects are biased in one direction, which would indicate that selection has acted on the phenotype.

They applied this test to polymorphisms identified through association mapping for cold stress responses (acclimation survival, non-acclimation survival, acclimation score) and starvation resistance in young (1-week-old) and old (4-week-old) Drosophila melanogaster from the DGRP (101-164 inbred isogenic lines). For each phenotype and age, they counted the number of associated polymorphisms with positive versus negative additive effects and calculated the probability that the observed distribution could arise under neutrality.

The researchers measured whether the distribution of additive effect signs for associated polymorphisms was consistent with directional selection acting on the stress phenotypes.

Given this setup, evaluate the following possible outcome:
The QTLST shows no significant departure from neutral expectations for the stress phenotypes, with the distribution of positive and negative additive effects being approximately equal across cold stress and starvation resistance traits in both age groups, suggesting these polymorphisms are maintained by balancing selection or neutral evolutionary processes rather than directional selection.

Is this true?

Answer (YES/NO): NO